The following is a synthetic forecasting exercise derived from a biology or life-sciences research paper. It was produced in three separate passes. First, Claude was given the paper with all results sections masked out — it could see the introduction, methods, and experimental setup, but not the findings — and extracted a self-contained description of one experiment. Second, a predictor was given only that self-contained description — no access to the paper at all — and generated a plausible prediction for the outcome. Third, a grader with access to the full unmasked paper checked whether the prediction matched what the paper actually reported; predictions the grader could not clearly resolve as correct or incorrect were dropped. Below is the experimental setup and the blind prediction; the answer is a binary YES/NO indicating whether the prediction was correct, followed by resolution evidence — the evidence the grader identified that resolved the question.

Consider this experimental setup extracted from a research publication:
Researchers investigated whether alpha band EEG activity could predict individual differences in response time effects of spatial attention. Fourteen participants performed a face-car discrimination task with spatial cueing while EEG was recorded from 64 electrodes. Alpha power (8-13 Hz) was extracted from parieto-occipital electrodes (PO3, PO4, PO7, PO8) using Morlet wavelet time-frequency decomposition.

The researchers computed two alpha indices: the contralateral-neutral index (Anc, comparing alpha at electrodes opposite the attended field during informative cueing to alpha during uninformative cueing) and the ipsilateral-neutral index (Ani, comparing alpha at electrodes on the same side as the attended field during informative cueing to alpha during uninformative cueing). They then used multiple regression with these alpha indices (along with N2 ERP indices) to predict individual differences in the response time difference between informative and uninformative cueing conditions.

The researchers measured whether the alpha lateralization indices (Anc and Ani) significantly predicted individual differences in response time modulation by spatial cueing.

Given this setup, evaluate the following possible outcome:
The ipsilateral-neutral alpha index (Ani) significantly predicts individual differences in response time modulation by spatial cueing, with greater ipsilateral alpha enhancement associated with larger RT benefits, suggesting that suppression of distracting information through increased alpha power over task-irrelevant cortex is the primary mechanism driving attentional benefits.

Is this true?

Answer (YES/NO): NO